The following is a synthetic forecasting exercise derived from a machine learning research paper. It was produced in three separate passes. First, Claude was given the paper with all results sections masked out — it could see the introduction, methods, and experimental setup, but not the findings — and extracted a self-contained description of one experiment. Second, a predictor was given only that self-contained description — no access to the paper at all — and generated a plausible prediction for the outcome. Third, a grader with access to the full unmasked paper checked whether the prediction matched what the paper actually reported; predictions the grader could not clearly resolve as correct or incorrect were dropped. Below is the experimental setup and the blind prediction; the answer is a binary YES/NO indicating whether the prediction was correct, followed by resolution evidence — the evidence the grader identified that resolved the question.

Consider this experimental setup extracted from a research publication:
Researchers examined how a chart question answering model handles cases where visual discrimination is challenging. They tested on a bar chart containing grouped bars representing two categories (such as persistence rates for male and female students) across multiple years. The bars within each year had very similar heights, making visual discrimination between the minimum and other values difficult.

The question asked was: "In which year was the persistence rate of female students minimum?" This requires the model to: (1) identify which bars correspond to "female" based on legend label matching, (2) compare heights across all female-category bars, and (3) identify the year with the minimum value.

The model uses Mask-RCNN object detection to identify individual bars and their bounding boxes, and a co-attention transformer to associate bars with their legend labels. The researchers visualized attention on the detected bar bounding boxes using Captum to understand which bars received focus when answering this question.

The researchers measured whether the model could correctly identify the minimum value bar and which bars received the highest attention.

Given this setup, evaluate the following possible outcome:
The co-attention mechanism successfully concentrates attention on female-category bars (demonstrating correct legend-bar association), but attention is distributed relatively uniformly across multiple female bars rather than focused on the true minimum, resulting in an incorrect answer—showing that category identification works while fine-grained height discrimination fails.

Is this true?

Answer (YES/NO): NO